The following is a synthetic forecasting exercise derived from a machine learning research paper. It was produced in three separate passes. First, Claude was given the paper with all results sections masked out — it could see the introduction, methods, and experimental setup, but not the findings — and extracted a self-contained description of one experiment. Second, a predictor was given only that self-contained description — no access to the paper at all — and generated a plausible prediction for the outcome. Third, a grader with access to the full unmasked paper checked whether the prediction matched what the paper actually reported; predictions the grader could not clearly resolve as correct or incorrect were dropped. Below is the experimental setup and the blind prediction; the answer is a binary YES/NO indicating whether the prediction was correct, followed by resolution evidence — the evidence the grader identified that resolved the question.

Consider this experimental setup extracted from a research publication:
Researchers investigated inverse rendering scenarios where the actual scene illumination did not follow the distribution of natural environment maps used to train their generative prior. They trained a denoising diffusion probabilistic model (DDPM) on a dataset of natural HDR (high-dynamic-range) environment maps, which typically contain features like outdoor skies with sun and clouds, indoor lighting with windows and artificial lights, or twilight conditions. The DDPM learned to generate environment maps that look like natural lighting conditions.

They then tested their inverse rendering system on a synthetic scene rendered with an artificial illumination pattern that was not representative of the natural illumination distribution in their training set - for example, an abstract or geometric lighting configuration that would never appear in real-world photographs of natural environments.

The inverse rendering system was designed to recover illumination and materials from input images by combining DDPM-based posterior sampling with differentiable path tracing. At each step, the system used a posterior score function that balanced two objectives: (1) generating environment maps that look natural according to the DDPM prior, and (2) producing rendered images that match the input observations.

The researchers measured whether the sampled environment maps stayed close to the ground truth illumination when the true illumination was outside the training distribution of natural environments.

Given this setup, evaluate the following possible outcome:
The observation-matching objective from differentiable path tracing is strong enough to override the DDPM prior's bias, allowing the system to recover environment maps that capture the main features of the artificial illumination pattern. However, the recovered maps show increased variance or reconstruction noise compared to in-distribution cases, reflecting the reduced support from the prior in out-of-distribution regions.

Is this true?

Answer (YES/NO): NO